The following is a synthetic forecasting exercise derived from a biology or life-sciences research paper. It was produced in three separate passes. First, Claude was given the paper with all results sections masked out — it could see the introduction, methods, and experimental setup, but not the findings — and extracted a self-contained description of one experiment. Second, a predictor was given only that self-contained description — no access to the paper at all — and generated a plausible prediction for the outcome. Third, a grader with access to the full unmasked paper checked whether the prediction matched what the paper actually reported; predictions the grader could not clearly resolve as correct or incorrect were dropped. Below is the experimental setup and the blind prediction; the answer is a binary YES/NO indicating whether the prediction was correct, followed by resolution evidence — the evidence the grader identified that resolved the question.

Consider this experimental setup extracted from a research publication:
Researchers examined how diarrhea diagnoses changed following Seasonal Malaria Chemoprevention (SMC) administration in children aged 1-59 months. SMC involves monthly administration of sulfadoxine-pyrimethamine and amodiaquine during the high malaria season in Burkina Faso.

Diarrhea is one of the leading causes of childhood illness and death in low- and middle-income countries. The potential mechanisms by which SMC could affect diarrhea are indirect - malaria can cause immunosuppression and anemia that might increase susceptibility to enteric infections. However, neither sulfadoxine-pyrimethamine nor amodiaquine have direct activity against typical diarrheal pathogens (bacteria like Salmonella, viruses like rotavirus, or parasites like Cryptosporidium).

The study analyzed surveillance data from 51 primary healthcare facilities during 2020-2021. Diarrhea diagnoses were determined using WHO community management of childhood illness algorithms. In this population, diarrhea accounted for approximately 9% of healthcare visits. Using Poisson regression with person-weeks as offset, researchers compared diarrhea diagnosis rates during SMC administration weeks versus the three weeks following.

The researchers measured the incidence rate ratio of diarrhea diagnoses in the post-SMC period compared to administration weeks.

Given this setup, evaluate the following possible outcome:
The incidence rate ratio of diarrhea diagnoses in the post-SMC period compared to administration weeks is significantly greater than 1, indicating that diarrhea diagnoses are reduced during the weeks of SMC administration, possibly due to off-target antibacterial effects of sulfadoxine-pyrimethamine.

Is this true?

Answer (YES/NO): NO